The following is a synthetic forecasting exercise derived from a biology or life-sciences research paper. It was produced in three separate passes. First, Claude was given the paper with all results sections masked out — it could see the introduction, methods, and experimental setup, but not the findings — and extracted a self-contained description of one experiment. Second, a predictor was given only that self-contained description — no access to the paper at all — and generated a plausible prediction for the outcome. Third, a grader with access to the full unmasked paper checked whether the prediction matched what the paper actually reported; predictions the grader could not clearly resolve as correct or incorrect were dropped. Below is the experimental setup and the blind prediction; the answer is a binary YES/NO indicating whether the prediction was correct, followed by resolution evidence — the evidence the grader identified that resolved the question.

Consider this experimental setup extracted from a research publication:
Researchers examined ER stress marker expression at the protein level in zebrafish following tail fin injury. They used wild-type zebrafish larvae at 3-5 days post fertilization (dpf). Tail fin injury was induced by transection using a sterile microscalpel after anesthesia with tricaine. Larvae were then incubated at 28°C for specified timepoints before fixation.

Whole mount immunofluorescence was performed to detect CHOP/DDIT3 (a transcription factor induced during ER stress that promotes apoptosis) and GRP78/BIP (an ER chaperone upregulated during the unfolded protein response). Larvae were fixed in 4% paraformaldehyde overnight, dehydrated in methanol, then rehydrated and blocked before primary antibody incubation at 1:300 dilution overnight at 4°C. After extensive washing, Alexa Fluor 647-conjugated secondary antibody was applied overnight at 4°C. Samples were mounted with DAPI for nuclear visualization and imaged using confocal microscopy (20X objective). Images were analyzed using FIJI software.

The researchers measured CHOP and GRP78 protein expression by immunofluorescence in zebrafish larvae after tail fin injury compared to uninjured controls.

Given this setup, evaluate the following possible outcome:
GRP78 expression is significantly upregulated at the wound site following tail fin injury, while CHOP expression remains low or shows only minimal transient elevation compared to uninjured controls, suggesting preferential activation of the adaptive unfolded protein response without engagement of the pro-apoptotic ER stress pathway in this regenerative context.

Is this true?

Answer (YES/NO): NO